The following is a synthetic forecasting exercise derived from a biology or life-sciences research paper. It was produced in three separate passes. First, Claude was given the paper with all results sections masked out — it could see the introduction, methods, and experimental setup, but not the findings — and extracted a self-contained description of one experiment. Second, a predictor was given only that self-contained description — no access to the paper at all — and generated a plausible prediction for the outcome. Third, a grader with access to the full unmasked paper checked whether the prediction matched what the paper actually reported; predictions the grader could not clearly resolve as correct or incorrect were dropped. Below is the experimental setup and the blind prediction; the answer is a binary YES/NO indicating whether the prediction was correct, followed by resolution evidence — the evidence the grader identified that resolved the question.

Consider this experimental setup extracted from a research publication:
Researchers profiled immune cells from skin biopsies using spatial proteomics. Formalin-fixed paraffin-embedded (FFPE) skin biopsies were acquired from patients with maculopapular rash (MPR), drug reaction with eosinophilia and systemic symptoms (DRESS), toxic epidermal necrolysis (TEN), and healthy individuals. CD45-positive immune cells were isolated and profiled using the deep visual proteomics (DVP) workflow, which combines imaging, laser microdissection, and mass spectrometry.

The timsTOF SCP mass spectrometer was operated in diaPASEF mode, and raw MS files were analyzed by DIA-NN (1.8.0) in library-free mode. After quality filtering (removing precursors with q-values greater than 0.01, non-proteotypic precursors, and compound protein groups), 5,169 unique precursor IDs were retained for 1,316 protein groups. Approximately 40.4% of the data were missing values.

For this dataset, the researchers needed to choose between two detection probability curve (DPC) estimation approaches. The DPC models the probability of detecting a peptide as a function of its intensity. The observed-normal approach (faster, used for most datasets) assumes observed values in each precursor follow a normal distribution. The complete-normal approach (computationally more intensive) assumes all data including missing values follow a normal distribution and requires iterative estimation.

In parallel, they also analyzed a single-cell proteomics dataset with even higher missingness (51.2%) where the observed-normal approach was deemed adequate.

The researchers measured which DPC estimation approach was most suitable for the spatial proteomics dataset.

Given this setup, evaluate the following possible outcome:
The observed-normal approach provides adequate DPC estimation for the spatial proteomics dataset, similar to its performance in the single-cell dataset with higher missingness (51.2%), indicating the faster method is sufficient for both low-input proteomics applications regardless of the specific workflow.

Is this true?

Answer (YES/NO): NO